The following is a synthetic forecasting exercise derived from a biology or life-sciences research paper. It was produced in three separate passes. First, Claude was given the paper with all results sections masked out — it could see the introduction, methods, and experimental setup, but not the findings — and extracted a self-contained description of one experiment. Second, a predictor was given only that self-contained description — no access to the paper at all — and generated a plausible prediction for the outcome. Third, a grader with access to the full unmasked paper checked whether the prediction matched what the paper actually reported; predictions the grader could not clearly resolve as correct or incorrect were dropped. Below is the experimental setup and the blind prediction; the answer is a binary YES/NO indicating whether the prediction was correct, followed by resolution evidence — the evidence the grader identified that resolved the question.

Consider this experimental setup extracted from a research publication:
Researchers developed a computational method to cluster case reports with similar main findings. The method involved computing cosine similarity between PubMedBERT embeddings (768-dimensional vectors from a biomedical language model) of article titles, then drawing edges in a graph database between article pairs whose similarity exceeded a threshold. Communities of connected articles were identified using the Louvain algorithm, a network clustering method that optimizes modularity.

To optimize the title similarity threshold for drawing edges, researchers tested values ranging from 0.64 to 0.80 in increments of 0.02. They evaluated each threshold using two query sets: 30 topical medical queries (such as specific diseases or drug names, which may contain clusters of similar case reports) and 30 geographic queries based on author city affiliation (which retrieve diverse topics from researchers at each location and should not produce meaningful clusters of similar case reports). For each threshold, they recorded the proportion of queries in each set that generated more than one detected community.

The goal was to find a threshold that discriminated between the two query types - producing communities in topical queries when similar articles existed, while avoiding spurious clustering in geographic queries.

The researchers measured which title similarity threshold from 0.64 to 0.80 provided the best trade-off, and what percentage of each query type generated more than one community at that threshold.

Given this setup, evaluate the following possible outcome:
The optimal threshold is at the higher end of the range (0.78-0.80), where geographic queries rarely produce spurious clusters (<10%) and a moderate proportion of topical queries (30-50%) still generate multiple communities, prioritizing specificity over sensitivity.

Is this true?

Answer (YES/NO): NO